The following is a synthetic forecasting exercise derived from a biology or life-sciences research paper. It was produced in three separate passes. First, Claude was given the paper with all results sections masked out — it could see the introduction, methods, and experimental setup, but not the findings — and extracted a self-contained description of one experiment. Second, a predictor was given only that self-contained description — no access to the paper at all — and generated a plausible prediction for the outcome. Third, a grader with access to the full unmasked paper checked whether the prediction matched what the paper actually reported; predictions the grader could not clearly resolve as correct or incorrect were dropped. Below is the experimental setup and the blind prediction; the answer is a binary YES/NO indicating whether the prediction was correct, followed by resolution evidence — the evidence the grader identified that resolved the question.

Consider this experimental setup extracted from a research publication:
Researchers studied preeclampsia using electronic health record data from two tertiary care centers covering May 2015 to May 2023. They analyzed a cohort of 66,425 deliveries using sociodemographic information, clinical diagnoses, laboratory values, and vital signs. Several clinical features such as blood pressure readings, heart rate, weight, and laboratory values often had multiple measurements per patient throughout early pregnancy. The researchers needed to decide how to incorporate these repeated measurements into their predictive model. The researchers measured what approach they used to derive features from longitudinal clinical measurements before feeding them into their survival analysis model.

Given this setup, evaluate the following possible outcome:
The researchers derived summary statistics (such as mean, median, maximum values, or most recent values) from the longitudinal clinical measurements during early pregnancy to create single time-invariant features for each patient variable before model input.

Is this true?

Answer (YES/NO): YES